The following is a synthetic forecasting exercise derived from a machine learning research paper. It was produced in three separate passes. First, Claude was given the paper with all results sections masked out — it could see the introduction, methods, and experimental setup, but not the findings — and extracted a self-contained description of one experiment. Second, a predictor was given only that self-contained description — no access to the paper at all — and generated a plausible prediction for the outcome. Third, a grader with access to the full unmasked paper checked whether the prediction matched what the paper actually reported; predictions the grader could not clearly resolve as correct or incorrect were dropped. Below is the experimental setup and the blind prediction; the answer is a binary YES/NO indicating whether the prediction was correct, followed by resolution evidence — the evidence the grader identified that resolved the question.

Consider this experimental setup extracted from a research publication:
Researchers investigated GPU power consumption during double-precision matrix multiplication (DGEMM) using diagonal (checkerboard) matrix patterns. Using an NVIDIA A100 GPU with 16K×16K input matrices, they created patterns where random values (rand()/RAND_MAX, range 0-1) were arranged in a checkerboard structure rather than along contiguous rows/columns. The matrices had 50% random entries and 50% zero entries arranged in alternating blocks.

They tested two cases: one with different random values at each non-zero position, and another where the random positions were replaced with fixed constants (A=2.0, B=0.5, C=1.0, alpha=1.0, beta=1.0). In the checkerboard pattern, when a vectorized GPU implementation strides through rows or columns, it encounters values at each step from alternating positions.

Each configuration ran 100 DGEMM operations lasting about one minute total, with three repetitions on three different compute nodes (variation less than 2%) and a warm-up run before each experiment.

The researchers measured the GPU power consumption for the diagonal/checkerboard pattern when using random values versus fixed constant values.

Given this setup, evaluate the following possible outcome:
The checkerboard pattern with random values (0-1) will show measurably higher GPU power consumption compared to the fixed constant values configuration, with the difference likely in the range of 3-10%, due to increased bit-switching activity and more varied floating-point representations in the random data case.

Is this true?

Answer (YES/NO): NO